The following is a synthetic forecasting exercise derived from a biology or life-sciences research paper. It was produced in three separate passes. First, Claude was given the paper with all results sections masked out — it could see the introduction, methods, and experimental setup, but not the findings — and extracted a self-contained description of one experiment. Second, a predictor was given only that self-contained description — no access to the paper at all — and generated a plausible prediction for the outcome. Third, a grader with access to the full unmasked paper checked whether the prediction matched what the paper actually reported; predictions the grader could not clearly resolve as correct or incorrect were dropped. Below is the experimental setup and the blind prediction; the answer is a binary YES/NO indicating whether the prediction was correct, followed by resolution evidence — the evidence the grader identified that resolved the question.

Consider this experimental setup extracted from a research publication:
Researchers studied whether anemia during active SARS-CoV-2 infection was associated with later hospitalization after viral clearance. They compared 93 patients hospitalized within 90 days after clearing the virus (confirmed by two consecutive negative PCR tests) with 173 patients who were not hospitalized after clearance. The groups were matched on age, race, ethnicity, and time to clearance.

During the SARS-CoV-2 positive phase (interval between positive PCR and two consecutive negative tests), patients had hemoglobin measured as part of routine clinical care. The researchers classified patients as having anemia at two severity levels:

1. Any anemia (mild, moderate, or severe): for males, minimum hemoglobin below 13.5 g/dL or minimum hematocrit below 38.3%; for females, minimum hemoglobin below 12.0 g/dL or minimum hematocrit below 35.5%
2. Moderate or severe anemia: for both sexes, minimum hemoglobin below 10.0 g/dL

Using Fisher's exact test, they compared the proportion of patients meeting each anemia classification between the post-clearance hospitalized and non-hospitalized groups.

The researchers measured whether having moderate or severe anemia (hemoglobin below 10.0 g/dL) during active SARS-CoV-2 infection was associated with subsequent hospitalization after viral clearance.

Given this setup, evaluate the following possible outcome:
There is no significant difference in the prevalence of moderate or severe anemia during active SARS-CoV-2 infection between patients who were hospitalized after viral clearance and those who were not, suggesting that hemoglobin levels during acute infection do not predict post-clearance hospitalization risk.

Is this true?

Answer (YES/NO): NO